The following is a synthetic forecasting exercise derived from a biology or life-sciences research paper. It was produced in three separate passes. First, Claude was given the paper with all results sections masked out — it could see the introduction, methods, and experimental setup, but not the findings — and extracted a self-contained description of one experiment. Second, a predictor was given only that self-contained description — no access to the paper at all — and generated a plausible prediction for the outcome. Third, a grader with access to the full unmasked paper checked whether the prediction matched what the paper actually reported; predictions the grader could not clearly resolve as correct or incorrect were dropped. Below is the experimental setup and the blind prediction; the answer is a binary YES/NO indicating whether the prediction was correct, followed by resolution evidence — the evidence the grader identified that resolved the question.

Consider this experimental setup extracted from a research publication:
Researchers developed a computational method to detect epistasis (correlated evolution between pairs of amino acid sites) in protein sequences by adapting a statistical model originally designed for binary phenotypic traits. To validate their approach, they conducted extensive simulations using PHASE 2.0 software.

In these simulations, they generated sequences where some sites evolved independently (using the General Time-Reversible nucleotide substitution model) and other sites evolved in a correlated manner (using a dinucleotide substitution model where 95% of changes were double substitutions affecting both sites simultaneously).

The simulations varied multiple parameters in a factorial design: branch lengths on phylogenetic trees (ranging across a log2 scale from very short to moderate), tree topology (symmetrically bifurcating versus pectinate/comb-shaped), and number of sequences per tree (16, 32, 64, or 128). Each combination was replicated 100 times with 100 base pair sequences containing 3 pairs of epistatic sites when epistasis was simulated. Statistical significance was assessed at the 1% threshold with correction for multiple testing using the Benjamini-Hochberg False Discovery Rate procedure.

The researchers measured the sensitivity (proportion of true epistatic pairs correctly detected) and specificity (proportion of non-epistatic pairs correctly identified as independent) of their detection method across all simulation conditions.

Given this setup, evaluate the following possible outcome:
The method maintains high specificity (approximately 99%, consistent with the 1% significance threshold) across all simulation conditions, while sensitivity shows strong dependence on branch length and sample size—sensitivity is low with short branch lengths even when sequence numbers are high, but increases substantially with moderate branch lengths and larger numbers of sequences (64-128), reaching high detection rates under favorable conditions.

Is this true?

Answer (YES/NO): NO